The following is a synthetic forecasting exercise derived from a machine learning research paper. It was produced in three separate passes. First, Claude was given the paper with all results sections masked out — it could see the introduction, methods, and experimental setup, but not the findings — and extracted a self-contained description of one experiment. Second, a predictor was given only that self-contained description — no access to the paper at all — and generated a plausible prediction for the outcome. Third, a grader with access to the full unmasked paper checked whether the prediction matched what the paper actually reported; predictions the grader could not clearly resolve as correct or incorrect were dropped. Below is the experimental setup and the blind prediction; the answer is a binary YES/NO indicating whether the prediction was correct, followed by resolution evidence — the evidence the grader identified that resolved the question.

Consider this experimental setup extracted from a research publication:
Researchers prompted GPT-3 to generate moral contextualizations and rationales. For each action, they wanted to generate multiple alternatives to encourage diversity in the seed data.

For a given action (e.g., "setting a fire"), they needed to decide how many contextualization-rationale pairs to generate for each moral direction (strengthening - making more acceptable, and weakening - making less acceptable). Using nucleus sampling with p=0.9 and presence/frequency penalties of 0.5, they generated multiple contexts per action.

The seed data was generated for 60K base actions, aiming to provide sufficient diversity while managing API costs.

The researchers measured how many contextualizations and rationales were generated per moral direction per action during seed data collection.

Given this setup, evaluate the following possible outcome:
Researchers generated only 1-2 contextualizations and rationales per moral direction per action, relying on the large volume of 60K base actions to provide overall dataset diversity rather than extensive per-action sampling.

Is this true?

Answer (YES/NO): YES